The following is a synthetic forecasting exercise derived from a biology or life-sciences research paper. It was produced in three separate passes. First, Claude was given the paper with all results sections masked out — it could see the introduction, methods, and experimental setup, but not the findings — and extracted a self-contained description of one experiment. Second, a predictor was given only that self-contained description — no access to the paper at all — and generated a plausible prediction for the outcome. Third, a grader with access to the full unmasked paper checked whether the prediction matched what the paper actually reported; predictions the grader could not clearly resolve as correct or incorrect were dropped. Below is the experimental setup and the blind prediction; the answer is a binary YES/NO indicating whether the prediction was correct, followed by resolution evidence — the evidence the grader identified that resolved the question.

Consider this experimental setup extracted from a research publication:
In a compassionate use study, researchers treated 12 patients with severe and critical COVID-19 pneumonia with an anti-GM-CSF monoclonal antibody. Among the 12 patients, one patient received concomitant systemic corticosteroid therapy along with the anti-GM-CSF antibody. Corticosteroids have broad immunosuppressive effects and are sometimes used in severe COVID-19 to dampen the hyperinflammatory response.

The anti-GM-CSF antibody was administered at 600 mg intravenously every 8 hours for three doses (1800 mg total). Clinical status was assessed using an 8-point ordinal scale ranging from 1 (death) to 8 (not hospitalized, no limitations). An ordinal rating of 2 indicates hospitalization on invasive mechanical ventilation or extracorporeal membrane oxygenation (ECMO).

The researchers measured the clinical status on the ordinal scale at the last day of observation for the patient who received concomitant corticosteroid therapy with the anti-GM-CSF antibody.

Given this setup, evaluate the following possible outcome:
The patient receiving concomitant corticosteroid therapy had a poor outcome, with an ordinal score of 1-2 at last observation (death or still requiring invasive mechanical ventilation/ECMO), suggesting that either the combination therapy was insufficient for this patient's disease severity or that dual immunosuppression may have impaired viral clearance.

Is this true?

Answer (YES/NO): YES